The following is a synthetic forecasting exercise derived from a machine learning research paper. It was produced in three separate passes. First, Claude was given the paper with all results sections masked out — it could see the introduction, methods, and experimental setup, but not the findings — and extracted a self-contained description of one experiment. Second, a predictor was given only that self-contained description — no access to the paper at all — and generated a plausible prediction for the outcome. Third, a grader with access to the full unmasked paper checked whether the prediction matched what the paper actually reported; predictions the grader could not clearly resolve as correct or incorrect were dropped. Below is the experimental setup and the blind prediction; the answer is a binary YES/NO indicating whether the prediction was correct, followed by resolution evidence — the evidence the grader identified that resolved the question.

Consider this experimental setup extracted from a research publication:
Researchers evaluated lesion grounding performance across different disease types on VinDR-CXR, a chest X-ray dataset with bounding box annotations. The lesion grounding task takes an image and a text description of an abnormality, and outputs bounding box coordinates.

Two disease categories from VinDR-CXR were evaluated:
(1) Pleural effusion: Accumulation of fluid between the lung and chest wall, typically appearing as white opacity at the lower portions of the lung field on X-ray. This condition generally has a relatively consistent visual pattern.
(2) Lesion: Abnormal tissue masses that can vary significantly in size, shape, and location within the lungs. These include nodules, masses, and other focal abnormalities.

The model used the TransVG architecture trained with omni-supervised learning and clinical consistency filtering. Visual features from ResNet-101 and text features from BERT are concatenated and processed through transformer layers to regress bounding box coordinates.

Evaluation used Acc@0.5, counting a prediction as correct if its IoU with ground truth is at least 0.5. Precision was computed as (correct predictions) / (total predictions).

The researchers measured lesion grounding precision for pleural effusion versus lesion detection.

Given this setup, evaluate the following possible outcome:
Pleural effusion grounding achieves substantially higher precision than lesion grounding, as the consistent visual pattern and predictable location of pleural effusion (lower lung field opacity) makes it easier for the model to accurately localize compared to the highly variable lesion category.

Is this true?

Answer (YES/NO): YES